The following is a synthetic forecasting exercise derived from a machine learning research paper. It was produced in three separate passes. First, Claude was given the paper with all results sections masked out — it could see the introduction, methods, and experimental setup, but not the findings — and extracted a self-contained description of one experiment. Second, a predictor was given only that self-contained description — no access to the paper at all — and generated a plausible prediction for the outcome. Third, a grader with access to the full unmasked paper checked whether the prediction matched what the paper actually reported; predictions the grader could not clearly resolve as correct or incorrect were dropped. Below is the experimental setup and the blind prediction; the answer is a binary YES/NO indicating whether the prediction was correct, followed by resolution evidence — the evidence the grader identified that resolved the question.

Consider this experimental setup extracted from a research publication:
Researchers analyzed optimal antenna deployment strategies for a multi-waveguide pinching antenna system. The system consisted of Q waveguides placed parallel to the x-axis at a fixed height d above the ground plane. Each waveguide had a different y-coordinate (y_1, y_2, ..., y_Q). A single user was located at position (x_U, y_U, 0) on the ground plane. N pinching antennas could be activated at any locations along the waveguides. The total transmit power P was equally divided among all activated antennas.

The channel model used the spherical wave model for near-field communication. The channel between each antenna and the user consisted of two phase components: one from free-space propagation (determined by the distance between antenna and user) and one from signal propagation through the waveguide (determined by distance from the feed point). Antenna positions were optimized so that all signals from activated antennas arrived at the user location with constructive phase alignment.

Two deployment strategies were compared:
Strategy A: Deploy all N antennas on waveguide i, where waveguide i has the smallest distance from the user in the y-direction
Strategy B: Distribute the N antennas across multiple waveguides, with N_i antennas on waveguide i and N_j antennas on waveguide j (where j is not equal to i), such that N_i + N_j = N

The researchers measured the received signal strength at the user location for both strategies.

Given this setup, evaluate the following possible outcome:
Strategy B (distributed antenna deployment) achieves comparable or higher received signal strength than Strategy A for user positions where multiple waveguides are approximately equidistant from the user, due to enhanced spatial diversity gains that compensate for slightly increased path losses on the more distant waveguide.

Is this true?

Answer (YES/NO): NO